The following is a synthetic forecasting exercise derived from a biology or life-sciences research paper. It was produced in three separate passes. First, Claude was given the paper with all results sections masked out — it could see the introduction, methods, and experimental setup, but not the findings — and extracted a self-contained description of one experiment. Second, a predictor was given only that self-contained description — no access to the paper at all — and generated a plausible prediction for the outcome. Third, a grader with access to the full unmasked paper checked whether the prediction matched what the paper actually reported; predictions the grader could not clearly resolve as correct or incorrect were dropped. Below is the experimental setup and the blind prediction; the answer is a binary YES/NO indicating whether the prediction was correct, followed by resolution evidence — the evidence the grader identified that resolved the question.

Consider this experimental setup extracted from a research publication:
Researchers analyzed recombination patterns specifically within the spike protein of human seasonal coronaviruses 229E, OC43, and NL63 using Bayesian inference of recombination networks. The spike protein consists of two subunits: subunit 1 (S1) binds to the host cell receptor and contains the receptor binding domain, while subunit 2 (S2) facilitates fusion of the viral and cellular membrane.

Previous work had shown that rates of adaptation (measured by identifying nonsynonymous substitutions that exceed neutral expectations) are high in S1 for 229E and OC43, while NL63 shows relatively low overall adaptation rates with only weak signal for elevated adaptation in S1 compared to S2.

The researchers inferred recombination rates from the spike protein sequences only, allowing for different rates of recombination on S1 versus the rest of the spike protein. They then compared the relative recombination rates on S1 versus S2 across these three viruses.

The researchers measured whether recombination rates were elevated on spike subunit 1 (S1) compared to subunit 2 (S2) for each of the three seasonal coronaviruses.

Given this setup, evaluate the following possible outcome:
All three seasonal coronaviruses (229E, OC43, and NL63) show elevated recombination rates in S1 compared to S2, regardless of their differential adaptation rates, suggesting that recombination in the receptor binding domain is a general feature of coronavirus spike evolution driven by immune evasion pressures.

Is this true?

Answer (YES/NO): NO